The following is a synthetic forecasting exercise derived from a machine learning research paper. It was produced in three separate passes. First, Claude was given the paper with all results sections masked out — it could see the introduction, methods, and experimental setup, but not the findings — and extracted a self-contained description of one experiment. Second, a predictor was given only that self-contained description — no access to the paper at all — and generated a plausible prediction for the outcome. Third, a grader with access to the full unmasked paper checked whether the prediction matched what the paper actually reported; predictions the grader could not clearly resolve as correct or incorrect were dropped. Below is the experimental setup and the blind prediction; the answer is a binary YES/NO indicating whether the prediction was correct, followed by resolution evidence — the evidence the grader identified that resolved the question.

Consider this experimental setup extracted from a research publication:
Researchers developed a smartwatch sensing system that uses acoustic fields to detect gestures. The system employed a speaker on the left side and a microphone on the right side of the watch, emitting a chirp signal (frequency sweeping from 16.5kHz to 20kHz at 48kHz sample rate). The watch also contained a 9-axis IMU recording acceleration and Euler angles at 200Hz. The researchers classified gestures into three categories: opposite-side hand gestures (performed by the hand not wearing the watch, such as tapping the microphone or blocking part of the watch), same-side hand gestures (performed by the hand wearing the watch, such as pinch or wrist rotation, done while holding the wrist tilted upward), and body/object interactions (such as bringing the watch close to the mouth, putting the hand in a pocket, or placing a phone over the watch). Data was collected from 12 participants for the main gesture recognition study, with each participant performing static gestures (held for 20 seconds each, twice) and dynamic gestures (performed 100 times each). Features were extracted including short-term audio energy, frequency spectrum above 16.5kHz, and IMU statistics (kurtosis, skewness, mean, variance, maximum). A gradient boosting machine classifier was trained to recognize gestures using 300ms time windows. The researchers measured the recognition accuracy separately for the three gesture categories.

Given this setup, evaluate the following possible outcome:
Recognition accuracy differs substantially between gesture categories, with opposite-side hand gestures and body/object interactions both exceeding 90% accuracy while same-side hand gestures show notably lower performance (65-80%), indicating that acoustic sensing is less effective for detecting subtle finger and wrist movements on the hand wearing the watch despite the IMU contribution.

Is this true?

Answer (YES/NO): NO